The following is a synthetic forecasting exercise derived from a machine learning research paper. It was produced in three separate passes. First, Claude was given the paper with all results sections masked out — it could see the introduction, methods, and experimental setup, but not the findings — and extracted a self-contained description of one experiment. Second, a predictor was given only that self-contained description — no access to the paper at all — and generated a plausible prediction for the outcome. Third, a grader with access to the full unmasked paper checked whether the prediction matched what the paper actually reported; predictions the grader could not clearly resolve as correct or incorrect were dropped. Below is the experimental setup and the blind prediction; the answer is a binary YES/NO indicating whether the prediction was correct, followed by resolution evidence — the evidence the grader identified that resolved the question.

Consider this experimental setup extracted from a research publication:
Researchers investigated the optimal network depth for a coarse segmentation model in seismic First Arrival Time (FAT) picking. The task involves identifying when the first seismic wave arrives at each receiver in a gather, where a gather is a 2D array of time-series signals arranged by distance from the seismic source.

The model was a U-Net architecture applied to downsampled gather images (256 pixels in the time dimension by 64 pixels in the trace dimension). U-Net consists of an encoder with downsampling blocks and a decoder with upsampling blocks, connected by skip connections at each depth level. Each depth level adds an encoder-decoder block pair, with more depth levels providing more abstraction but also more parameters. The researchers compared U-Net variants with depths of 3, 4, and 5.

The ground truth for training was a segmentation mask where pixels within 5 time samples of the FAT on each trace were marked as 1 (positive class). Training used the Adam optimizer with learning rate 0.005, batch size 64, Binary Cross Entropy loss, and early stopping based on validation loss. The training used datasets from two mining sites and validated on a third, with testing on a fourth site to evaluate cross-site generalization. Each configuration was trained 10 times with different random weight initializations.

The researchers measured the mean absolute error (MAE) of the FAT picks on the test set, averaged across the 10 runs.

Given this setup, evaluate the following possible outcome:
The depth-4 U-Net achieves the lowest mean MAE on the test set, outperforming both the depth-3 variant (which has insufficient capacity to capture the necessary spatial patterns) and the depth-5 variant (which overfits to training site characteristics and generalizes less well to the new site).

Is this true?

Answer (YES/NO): YES